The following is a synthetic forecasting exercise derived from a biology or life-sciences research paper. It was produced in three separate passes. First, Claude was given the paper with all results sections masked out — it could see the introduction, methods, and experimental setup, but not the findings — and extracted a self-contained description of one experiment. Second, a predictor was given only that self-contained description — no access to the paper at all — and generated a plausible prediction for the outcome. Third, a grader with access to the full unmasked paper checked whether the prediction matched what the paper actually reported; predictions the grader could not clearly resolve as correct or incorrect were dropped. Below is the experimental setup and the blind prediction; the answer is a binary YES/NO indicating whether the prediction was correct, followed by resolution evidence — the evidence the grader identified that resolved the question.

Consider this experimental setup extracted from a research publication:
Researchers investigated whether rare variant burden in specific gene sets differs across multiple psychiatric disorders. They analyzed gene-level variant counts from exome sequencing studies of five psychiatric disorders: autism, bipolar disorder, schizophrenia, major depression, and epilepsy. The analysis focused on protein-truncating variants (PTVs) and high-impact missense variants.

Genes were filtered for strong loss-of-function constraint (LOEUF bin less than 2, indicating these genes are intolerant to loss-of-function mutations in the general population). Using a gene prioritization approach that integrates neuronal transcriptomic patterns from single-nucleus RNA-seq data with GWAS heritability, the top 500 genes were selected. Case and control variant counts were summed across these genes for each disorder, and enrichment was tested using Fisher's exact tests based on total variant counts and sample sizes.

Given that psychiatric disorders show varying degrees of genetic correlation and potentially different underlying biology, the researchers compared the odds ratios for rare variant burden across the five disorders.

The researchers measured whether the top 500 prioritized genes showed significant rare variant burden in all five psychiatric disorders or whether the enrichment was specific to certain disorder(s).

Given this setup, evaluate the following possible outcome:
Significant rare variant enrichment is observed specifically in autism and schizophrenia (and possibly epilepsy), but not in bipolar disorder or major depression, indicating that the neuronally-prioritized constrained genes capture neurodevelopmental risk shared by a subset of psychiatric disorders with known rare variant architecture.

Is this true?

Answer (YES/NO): NO